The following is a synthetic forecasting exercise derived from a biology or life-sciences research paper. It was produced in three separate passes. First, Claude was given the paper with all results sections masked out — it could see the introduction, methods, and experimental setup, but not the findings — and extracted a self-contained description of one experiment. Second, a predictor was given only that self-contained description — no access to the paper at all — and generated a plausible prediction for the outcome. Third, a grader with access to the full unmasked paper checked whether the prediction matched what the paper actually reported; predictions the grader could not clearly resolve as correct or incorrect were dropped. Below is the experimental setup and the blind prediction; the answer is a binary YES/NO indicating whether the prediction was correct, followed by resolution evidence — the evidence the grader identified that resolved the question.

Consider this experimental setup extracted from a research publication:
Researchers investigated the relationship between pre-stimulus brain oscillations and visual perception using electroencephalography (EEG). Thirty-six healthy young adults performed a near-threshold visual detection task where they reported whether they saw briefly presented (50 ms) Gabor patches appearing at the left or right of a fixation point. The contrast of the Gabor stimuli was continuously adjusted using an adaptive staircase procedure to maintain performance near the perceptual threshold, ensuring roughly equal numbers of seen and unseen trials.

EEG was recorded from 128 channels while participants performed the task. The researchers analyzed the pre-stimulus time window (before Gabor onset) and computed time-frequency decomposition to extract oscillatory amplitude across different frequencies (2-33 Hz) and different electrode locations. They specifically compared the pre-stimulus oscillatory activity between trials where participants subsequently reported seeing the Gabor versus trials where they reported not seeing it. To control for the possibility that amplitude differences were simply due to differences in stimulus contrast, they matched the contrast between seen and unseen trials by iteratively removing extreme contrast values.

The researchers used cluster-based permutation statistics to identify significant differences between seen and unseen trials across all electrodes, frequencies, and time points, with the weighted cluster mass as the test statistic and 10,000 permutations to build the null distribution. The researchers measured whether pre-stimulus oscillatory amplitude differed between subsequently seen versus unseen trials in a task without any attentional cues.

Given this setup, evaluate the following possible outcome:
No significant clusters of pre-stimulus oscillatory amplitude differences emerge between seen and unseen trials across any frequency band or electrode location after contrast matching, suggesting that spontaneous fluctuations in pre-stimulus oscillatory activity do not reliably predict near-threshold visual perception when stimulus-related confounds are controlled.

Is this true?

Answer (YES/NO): NO